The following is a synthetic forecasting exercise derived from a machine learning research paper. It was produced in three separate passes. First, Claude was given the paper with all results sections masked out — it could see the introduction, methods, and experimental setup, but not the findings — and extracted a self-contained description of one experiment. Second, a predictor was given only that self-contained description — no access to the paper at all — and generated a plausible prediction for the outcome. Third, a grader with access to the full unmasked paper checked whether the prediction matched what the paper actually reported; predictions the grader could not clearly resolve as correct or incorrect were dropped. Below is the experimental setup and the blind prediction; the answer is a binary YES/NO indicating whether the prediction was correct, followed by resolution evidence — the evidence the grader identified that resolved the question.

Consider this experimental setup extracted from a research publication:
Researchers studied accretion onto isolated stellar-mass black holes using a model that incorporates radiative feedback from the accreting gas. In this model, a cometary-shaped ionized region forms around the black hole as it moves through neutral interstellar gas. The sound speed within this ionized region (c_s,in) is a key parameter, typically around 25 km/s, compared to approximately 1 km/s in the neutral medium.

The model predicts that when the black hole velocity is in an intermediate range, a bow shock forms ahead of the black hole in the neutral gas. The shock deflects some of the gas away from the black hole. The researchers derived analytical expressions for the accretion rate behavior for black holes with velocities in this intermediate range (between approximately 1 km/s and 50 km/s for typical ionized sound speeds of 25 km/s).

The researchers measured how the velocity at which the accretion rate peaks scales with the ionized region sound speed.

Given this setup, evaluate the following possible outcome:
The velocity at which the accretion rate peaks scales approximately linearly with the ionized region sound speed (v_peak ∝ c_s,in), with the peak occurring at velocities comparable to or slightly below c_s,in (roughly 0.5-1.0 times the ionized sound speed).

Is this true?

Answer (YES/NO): NO